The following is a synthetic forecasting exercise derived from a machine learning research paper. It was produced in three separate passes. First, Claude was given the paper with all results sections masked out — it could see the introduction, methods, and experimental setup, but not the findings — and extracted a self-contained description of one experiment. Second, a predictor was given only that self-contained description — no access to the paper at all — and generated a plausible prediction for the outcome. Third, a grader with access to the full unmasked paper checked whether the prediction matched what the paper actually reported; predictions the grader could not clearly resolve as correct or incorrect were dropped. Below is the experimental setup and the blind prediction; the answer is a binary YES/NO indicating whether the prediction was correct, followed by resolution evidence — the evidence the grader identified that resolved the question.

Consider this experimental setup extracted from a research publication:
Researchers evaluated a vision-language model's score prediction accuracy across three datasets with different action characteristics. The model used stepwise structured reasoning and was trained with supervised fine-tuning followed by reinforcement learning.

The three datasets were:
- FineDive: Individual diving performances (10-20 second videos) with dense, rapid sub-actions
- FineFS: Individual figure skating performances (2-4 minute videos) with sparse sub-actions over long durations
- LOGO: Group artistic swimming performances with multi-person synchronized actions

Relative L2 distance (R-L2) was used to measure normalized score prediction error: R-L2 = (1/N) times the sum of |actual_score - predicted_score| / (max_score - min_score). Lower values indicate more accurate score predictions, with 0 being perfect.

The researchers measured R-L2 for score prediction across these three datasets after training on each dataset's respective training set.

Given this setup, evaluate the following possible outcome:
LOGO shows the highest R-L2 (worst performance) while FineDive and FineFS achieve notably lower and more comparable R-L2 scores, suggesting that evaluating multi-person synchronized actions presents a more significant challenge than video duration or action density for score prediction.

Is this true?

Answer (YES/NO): YES